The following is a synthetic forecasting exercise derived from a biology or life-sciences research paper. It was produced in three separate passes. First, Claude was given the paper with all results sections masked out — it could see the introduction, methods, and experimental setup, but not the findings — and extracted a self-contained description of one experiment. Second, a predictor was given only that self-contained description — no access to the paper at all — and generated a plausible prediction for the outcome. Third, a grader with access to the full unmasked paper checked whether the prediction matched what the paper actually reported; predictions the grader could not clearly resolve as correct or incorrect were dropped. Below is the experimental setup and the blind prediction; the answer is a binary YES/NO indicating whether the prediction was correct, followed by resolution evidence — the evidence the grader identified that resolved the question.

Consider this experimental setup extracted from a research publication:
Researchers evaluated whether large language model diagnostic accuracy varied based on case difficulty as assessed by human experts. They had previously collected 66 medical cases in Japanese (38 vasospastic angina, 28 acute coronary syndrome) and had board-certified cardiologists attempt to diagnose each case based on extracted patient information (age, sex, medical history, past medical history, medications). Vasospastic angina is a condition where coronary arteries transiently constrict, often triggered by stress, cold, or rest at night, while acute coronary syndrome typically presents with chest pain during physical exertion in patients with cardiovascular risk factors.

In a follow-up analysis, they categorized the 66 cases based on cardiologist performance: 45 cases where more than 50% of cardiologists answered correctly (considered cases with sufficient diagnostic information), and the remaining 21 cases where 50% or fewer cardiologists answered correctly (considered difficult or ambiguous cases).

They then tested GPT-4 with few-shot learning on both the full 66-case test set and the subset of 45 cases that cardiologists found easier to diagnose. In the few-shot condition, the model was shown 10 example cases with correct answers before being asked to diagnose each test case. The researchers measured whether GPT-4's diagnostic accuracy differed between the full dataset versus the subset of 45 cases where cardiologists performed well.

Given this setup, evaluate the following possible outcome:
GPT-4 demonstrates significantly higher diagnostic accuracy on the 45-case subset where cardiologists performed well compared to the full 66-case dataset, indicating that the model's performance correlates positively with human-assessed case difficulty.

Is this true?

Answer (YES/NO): NO